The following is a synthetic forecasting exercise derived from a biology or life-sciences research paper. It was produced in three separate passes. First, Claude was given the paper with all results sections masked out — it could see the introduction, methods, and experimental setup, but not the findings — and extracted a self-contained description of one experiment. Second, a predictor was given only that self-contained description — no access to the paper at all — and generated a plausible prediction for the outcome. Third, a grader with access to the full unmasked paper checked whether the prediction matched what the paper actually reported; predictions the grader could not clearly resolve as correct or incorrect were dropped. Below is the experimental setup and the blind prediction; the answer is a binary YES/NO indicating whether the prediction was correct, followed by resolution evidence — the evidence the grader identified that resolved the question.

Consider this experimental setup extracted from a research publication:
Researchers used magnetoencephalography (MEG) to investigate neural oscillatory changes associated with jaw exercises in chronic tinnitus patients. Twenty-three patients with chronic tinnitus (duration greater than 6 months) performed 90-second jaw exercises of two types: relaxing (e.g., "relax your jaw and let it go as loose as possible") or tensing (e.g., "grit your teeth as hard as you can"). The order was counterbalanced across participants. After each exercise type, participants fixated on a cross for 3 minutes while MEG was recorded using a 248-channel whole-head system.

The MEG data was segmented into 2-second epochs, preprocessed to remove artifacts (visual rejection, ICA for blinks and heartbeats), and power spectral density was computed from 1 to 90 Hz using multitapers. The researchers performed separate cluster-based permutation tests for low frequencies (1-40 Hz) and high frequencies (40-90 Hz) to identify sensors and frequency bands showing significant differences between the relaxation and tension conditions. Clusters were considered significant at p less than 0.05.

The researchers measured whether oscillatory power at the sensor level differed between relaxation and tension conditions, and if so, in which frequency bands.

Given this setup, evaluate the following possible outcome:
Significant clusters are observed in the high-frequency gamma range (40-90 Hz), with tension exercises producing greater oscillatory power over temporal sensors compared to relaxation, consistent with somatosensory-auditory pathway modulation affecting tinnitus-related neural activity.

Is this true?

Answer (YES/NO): NO